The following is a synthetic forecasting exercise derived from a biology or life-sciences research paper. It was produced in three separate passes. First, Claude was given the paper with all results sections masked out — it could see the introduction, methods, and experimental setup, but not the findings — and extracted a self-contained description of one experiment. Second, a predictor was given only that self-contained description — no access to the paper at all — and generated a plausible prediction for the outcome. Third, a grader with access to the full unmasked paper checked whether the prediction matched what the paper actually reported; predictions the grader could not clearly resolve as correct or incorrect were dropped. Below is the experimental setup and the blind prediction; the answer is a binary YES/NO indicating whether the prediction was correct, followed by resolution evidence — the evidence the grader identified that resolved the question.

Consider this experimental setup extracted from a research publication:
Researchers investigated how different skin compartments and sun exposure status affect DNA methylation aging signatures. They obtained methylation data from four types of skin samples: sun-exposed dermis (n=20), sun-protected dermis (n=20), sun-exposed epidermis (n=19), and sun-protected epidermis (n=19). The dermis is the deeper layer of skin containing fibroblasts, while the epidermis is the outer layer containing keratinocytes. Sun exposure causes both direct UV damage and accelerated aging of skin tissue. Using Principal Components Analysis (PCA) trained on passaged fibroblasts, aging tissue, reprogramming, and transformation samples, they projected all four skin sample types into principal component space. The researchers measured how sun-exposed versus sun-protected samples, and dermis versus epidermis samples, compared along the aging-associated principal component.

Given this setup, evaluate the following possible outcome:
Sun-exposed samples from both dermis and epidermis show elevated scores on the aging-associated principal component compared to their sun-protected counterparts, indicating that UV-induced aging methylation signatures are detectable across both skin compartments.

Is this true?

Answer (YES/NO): YES